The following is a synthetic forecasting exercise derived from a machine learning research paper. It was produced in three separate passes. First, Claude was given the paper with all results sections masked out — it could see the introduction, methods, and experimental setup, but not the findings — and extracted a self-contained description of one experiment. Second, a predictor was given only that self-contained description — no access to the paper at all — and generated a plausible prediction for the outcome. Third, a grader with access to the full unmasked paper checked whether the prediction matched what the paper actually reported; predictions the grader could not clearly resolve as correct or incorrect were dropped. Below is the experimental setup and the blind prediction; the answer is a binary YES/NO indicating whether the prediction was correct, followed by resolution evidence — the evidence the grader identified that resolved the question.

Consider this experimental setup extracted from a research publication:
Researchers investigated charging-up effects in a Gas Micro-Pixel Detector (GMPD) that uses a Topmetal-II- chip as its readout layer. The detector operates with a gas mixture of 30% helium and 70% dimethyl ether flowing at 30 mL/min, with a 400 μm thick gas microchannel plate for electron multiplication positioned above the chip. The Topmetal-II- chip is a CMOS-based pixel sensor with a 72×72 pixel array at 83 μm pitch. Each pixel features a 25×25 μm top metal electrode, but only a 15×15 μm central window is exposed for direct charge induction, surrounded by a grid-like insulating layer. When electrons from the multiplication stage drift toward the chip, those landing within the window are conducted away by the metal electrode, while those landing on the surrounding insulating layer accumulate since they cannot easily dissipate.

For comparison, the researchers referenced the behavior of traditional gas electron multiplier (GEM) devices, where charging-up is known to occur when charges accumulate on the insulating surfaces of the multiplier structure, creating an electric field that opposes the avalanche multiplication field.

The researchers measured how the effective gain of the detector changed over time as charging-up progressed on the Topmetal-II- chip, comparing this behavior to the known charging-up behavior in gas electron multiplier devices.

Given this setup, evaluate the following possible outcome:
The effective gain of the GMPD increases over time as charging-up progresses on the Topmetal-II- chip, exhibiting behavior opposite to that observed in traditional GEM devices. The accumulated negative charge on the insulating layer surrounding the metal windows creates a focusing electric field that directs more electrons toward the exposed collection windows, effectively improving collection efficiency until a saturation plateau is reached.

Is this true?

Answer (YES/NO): YES